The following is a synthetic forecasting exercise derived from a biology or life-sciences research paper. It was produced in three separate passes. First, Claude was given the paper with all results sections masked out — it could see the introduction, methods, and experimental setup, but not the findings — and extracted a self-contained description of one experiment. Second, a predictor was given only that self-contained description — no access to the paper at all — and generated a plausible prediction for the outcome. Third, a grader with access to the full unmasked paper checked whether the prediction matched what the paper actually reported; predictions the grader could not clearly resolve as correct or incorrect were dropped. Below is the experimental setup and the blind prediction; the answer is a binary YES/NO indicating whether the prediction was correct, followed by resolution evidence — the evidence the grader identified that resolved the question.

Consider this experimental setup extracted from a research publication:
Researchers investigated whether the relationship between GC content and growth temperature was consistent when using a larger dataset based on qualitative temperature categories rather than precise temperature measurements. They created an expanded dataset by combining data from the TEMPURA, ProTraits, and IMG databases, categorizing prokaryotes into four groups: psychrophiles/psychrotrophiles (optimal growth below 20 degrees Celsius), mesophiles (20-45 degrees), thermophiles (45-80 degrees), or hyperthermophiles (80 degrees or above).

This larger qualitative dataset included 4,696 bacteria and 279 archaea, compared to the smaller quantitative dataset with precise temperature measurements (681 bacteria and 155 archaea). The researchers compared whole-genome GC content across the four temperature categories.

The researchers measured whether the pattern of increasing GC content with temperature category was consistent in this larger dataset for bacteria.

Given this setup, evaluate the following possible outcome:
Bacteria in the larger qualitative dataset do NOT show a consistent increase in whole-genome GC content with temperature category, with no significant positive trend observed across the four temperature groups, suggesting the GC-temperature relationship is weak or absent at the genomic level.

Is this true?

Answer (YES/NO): NO